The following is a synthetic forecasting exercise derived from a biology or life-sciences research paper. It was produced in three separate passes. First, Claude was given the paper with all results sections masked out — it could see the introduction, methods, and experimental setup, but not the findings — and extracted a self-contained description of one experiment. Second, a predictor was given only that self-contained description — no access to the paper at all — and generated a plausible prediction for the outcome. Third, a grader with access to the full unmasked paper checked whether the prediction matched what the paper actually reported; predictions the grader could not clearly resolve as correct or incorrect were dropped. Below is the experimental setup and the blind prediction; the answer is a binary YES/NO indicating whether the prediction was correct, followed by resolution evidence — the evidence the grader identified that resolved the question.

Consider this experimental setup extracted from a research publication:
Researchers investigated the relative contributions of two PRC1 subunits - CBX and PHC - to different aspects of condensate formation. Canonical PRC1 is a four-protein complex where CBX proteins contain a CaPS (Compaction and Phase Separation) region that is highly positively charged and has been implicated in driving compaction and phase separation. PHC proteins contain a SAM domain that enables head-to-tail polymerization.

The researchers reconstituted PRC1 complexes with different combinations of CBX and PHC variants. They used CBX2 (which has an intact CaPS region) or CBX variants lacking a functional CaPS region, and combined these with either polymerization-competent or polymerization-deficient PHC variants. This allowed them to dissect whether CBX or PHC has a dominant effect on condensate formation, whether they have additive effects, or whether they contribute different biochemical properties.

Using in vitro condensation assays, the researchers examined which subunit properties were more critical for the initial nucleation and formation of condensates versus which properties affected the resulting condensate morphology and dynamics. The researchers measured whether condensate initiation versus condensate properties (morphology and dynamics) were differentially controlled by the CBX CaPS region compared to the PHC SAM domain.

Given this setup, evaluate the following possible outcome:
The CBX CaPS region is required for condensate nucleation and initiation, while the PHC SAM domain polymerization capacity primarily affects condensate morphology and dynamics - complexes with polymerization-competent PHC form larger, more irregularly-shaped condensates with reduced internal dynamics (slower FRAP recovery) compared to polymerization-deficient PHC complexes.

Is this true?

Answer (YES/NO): NO